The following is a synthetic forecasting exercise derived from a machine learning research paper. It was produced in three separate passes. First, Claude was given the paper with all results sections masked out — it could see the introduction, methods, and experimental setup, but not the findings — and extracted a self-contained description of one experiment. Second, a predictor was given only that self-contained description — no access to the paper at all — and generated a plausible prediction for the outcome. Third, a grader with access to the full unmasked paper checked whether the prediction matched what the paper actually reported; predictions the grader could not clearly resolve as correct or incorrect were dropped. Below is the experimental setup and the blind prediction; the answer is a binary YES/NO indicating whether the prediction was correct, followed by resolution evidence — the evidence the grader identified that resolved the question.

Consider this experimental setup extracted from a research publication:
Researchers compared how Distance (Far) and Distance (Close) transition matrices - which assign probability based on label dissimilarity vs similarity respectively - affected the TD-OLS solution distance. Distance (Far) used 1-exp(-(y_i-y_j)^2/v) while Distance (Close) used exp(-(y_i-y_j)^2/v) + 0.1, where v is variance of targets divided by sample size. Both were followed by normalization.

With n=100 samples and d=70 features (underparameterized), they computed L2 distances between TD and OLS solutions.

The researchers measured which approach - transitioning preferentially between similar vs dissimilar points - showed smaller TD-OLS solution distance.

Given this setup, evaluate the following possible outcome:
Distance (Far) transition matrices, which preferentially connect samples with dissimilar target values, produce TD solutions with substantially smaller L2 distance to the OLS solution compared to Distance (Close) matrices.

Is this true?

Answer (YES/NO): YES